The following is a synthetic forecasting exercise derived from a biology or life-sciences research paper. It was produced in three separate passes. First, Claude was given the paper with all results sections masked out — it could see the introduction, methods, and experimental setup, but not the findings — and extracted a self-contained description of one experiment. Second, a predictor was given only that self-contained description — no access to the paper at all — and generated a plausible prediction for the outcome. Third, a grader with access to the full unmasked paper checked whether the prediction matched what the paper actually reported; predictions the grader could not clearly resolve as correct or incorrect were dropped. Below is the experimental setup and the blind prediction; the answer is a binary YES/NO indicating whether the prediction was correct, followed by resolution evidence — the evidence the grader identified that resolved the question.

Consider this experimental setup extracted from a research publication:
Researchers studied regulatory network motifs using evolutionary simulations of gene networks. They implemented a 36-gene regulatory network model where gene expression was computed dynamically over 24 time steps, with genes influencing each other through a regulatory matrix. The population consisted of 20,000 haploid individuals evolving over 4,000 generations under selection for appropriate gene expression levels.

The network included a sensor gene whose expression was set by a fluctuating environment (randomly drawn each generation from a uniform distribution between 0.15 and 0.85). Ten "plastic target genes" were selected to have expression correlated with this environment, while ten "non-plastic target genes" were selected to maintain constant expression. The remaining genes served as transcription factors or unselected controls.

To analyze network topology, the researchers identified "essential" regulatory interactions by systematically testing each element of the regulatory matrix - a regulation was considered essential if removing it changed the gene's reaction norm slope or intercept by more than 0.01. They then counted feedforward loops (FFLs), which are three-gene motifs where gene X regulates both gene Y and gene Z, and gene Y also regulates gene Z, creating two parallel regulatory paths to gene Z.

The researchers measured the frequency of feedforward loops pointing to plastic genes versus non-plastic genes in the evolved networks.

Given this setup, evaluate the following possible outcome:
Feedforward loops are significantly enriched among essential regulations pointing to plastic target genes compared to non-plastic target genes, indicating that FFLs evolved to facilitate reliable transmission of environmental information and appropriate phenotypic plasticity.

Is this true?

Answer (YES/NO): NO